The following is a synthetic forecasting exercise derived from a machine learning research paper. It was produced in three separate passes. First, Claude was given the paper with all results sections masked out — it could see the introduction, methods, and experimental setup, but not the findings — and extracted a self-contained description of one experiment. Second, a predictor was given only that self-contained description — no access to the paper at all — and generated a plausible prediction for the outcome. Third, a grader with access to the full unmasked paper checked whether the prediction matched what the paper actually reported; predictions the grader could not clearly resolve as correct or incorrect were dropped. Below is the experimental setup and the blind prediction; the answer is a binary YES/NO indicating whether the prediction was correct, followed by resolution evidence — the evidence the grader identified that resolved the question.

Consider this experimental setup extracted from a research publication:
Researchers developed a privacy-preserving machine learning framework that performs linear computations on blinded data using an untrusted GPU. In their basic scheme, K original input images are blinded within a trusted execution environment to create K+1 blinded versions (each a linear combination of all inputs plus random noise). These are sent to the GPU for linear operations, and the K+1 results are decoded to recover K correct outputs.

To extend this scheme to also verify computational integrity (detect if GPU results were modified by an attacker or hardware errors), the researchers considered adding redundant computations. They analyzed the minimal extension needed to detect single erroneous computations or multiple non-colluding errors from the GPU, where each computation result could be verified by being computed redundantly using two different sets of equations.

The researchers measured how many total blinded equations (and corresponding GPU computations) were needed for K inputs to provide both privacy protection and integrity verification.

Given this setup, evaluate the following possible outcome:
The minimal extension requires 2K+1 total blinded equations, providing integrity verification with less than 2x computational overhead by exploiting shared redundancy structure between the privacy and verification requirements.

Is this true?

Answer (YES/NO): NO